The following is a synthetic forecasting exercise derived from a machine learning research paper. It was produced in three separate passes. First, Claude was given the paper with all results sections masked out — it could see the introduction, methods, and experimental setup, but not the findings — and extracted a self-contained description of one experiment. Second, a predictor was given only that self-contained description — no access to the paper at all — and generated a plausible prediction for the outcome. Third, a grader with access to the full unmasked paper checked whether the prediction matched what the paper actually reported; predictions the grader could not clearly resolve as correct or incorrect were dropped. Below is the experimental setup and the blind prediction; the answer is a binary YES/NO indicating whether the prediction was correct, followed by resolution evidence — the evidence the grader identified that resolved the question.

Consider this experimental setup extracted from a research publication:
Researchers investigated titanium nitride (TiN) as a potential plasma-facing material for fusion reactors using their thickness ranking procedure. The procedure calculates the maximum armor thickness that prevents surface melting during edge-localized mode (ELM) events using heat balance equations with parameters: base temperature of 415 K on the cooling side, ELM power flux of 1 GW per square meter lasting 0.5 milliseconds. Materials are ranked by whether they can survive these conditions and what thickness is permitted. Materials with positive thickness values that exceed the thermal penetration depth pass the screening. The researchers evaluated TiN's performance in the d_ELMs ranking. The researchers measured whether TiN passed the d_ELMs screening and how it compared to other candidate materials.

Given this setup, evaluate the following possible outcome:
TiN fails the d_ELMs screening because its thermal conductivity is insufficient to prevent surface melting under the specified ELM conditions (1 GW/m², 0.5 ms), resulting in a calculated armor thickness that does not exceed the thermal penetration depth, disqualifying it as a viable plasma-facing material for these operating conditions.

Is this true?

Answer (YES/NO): NO